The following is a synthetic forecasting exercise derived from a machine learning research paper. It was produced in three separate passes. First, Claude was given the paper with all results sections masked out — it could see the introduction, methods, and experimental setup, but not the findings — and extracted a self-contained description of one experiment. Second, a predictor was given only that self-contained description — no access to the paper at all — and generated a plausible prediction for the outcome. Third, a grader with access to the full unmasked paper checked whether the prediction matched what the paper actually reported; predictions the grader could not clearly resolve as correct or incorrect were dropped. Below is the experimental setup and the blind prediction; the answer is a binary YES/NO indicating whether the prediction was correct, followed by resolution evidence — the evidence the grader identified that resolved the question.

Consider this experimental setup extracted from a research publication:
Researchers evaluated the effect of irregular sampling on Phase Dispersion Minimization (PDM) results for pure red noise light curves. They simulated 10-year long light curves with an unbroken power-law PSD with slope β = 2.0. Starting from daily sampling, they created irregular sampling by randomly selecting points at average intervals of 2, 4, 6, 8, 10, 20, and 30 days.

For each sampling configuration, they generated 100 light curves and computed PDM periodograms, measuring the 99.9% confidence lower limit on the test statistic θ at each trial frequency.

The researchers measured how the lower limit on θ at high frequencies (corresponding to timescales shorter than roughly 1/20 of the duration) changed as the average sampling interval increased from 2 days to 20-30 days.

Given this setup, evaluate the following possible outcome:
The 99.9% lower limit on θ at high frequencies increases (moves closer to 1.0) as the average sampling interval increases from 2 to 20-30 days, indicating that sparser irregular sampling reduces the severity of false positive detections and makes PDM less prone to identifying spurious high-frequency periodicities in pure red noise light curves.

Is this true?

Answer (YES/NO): NO